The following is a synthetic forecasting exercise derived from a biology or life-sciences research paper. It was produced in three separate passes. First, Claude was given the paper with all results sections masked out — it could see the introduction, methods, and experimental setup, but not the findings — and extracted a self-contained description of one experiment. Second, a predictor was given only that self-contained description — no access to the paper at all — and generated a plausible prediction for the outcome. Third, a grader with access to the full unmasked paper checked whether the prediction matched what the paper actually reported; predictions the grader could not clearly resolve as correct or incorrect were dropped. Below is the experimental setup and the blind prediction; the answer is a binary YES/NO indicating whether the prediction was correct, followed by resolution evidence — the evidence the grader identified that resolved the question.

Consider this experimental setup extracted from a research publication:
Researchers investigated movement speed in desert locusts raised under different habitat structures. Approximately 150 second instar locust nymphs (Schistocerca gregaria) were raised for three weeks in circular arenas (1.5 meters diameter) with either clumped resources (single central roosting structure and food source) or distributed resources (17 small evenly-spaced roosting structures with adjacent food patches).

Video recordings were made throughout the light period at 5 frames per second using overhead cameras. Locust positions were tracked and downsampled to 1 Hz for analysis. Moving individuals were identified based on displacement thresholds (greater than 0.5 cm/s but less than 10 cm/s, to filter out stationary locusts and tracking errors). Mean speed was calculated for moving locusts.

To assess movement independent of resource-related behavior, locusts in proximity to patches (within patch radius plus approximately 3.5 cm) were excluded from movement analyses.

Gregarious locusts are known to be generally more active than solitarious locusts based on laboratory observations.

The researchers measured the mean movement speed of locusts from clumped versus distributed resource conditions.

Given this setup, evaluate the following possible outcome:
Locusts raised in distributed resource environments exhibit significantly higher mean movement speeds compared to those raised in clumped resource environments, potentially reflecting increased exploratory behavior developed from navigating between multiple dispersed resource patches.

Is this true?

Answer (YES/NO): NO